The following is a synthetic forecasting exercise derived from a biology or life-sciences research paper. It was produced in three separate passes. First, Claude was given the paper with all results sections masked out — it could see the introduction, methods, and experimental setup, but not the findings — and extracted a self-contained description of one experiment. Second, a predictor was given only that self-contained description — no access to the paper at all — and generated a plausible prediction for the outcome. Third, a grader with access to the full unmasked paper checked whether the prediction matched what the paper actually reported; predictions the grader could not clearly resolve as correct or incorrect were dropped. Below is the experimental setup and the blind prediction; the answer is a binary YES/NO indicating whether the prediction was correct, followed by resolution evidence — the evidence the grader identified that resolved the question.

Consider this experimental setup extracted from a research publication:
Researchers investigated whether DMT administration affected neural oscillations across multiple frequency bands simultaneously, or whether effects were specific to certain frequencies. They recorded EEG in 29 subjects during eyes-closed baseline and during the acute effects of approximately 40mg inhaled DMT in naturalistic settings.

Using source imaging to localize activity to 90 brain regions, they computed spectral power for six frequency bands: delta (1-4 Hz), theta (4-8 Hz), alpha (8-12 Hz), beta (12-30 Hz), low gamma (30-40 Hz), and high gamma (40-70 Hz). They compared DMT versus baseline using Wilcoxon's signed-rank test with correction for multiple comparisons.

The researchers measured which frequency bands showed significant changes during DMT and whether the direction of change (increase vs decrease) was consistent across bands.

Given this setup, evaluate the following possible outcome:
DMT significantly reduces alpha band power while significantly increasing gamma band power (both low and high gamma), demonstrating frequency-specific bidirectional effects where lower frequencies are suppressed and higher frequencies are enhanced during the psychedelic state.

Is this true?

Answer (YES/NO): NO